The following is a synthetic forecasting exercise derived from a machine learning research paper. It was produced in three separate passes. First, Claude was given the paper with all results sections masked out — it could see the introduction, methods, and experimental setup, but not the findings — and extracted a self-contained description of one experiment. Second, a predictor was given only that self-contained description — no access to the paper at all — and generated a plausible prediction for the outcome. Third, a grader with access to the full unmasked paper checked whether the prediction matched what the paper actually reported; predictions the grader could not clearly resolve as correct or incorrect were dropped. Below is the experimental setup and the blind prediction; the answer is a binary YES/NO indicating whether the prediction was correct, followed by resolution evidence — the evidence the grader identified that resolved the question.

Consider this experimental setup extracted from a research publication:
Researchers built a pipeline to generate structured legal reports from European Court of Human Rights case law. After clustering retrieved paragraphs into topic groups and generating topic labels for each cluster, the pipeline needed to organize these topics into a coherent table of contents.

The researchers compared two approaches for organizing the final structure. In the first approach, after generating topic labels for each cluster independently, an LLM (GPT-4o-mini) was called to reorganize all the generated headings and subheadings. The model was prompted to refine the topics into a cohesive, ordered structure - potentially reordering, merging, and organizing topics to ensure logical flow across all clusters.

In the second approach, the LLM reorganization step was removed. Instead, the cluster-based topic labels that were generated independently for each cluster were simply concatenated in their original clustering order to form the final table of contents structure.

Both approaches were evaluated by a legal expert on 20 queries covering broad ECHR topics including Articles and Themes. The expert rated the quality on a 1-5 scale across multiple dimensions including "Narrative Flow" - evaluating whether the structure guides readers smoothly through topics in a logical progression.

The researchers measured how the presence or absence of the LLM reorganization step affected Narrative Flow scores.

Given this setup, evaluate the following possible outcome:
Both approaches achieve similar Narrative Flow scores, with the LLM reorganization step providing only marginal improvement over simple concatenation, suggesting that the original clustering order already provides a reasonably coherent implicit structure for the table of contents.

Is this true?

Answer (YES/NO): NO